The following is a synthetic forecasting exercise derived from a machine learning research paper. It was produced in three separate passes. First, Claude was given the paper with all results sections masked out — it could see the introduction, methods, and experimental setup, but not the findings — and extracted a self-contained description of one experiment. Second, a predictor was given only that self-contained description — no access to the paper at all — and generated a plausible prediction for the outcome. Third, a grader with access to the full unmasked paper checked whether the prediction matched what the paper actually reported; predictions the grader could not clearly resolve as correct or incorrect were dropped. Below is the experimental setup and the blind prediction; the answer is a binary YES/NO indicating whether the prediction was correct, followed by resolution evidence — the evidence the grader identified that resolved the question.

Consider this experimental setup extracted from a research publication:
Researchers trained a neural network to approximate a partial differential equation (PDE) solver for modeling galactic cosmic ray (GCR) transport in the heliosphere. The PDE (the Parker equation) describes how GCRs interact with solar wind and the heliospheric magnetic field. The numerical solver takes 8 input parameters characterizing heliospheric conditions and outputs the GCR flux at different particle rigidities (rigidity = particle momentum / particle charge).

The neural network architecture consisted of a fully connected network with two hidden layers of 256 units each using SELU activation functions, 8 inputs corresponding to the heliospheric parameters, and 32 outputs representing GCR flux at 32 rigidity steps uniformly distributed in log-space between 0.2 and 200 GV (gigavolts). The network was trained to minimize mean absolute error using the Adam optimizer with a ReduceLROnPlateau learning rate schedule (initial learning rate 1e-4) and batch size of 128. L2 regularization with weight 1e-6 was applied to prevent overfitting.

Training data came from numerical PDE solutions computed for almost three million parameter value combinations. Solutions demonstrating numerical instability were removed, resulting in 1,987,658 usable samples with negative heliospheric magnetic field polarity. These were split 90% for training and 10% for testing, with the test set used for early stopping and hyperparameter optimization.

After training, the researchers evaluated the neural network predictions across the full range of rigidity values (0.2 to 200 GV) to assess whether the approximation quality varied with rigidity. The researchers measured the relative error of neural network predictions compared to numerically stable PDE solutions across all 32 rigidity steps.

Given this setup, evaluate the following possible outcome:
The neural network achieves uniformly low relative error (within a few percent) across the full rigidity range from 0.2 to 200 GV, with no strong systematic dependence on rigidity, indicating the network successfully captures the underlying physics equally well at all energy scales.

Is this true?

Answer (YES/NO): YES